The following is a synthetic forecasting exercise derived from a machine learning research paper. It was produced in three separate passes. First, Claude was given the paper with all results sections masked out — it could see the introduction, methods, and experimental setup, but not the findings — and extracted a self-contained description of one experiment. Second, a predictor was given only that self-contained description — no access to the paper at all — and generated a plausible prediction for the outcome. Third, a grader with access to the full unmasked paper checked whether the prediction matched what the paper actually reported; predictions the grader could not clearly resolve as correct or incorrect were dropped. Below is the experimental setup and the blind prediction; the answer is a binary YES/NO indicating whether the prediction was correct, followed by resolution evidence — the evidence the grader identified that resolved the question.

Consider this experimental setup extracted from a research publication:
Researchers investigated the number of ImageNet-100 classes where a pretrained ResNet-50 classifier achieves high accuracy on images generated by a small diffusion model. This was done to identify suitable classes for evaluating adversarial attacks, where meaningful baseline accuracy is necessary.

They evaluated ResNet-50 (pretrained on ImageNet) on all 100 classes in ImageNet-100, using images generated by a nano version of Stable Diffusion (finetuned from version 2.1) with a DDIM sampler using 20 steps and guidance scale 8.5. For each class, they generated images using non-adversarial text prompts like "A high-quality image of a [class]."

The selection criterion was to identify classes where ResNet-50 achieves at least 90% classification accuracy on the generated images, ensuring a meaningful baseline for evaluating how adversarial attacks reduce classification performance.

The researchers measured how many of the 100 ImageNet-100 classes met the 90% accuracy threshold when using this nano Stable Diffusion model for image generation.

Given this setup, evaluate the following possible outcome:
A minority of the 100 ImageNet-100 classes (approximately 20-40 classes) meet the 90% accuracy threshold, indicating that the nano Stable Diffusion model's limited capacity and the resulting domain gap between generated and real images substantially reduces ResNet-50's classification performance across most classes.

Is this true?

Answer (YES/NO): YES